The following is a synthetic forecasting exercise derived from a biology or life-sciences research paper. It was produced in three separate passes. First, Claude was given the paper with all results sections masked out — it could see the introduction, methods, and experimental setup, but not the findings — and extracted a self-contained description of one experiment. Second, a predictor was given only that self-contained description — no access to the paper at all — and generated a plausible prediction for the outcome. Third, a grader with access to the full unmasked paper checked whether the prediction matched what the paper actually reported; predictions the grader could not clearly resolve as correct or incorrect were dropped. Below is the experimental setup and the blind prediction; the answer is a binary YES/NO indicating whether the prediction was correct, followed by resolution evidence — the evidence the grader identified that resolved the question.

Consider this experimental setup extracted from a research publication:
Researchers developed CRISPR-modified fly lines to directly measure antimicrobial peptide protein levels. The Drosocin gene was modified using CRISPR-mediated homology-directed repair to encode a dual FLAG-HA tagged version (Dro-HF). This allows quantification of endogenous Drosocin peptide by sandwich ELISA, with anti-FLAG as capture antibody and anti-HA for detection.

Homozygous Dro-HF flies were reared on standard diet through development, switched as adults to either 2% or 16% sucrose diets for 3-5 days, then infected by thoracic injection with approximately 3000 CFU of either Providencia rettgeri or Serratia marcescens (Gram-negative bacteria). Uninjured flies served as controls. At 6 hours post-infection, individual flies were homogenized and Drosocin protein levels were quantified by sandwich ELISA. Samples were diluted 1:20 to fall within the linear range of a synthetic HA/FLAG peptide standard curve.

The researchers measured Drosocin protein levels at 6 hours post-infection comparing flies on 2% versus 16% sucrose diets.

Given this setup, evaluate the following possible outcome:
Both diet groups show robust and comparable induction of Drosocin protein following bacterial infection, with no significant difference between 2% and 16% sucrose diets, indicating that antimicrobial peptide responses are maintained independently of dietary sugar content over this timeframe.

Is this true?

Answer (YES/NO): NO